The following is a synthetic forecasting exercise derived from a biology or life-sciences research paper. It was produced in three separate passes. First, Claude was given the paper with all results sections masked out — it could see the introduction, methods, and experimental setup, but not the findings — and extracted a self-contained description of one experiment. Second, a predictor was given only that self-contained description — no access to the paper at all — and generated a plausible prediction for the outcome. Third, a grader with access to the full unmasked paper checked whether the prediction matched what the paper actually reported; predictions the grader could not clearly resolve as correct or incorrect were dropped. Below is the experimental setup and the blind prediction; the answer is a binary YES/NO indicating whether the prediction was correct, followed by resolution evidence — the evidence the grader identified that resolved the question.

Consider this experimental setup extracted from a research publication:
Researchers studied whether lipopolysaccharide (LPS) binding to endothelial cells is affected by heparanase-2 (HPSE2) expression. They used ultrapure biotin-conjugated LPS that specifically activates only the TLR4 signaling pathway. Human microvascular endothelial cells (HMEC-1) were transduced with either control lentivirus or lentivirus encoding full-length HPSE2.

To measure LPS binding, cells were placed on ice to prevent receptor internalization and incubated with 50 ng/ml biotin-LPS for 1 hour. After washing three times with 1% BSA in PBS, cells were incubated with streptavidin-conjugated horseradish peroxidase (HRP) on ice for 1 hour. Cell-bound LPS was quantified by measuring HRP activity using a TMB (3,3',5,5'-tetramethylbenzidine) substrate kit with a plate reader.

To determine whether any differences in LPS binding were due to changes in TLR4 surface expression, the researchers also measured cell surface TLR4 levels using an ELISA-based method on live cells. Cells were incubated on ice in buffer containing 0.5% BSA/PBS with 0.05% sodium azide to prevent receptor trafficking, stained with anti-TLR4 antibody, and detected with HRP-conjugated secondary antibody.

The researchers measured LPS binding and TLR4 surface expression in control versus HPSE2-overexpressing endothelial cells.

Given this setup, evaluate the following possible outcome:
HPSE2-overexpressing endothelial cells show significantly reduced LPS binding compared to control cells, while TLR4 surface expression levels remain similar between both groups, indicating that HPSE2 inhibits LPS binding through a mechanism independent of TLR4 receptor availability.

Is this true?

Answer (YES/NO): NO